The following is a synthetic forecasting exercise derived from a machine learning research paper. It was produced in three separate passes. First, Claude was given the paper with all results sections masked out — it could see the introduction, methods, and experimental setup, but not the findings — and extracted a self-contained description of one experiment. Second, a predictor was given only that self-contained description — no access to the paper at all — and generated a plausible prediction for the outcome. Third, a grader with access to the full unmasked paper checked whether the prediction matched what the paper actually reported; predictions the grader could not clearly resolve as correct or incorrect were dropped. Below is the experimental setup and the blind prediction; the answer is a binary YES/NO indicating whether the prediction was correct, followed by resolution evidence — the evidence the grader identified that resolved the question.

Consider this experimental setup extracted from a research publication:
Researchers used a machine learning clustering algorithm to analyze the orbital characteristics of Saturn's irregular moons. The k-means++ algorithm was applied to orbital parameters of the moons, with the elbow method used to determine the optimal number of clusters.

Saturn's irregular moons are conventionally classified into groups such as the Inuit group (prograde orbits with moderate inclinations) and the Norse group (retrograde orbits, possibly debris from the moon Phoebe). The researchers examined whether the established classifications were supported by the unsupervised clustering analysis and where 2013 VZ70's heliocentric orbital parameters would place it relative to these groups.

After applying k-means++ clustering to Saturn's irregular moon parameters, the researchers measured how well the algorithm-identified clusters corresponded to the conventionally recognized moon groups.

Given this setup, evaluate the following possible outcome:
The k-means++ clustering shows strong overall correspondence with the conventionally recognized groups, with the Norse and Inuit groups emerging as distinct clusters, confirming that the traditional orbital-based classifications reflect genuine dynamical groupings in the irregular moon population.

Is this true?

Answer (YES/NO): NO